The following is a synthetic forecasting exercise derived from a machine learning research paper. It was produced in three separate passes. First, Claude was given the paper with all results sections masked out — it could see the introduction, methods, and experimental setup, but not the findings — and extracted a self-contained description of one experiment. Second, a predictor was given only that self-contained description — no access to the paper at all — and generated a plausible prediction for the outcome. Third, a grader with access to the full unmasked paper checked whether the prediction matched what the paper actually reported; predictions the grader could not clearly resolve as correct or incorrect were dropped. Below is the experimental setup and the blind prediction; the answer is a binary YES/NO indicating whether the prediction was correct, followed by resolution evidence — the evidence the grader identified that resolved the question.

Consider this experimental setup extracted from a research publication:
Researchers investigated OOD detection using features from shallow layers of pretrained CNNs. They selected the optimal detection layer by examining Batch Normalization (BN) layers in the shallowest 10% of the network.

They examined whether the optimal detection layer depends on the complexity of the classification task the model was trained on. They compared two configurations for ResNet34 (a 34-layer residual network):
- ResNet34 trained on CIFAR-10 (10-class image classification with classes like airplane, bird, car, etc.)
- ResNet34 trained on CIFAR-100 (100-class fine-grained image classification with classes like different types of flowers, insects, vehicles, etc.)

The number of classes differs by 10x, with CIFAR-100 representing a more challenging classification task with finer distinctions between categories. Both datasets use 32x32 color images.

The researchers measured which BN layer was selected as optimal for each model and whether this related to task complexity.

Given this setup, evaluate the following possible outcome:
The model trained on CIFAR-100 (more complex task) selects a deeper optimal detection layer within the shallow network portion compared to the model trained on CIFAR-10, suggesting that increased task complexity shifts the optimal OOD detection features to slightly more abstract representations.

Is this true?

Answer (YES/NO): NO